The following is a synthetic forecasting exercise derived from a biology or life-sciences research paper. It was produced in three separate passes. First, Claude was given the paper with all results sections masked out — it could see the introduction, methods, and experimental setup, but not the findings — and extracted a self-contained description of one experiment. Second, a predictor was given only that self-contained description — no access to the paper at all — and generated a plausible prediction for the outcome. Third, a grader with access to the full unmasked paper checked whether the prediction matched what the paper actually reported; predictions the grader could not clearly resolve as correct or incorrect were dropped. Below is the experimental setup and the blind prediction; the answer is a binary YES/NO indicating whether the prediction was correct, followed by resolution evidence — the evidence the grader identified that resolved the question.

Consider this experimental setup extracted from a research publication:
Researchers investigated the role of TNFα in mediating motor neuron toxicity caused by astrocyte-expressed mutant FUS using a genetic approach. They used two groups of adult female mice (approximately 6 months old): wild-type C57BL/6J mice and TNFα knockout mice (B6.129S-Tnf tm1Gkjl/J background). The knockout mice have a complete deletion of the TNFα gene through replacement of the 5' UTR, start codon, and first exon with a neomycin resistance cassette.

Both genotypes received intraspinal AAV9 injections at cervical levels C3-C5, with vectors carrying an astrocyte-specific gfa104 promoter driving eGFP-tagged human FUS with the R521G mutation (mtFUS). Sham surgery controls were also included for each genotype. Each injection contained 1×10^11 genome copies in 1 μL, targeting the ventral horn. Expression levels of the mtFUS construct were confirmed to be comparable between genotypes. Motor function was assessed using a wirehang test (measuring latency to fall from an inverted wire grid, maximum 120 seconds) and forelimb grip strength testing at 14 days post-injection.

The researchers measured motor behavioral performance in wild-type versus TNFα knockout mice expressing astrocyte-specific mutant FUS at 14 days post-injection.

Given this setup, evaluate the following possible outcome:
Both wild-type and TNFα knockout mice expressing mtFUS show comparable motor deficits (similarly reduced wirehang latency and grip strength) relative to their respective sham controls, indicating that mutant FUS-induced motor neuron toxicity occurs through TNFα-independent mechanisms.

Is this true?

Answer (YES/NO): NO